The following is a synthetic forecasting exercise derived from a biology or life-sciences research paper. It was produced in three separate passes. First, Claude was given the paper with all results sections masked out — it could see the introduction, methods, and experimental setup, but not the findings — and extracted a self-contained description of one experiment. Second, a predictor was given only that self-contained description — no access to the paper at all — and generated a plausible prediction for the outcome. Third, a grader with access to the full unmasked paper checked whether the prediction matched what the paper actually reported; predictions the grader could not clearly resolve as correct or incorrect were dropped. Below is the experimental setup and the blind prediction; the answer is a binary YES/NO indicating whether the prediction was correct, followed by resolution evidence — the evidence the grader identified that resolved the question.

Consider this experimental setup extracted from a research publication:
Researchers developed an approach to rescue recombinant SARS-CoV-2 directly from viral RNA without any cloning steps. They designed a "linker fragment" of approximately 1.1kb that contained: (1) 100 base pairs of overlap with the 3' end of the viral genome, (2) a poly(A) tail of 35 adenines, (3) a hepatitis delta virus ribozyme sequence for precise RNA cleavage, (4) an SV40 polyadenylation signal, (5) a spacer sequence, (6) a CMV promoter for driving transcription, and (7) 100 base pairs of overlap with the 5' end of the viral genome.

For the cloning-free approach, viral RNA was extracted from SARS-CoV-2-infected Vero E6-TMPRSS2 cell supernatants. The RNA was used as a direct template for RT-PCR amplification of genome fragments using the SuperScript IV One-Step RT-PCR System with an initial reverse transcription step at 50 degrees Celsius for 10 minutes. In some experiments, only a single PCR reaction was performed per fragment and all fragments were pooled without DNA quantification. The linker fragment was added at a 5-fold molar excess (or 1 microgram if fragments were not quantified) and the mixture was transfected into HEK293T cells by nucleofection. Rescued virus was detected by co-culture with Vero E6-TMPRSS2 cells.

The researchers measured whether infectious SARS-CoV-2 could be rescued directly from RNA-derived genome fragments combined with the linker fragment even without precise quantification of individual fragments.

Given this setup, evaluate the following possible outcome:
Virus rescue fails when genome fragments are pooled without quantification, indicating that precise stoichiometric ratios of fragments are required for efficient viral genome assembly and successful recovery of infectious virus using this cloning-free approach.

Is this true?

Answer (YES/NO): NO